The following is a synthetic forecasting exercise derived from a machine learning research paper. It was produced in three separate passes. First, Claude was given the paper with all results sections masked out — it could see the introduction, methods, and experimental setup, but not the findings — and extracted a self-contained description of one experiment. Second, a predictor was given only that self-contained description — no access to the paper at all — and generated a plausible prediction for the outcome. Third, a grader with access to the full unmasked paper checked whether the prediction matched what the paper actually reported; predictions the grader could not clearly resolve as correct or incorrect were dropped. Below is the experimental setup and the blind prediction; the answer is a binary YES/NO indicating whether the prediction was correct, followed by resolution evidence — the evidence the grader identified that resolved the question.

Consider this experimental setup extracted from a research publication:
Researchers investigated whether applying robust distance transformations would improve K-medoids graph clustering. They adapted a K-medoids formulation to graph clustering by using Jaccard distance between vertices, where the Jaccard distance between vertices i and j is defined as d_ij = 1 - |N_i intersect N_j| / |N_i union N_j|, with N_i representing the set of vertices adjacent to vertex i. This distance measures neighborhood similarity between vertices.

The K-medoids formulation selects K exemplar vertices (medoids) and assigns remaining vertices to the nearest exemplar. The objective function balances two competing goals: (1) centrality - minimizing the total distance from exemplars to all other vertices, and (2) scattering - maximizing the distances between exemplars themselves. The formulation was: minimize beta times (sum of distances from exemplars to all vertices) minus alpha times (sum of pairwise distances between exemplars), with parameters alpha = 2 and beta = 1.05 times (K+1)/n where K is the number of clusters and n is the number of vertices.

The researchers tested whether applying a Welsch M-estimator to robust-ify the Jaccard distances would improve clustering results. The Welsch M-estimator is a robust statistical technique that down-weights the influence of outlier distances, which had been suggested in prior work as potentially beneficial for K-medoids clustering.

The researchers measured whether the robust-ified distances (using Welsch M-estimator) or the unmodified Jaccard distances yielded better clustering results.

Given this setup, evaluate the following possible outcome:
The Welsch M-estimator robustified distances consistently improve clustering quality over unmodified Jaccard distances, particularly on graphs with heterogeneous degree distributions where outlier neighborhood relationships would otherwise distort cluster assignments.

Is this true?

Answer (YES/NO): NO